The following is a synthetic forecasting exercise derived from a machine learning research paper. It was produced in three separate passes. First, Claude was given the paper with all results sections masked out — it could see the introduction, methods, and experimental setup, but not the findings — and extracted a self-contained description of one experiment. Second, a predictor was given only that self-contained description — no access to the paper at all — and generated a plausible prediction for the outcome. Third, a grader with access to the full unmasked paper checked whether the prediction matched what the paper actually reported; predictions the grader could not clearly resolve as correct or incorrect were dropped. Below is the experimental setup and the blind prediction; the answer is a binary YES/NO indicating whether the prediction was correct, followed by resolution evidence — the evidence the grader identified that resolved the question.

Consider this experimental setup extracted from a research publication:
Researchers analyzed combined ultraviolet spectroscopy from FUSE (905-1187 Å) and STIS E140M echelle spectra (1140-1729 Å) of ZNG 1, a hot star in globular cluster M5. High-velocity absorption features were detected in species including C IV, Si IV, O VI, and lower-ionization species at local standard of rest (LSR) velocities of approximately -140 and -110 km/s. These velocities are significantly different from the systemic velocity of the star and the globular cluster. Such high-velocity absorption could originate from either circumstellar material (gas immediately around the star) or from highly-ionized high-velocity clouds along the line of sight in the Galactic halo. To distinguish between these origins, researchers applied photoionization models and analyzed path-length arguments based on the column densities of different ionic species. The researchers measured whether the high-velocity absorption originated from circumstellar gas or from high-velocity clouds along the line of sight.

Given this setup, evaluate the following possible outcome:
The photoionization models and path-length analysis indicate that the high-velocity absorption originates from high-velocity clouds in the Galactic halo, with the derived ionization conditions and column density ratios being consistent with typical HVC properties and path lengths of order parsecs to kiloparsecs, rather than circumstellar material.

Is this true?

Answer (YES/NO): YES